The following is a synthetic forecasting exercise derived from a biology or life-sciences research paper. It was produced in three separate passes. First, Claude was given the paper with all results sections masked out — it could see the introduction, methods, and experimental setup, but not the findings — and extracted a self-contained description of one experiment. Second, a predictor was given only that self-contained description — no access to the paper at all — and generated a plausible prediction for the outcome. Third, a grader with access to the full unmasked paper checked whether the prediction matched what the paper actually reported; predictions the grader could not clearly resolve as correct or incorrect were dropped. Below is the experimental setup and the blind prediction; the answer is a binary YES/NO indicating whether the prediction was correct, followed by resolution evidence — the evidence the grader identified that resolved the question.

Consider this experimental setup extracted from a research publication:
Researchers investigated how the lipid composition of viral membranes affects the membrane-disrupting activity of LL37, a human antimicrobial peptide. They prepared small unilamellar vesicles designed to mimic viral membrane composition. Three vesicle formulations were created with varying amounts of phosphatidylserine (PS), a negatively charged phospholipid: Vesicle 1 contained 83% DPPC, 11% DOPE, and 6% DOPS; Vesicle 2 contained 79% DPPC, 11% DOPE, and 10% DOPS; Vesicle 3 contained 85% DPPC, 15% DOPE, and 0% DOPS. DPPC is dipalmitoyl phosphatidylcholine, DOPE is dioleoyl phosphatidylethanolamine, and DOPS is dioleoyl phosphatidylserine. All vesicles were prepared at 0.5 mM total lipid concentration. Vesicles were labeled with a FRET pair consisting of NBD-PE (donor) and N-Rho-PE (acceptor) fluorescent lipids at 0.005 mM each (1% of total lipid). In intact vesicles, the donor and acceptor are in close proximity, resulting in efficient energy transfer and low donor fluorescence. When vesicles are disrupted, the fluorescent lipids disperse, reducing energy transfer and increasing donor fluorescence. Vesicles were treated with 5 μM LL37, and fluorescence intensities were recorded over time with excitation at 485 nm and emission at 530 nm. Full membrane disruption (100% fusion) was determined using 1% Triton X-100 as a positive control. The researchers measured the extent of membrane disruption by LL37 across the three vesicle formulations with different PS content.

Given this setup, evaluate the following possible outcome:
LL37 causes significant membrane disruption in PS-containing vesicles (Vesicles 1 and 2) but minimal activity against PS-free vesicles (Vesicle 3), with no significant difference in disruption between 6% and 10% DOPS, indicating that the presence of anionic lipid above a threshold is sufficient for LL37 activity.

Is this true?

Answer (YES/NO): NO